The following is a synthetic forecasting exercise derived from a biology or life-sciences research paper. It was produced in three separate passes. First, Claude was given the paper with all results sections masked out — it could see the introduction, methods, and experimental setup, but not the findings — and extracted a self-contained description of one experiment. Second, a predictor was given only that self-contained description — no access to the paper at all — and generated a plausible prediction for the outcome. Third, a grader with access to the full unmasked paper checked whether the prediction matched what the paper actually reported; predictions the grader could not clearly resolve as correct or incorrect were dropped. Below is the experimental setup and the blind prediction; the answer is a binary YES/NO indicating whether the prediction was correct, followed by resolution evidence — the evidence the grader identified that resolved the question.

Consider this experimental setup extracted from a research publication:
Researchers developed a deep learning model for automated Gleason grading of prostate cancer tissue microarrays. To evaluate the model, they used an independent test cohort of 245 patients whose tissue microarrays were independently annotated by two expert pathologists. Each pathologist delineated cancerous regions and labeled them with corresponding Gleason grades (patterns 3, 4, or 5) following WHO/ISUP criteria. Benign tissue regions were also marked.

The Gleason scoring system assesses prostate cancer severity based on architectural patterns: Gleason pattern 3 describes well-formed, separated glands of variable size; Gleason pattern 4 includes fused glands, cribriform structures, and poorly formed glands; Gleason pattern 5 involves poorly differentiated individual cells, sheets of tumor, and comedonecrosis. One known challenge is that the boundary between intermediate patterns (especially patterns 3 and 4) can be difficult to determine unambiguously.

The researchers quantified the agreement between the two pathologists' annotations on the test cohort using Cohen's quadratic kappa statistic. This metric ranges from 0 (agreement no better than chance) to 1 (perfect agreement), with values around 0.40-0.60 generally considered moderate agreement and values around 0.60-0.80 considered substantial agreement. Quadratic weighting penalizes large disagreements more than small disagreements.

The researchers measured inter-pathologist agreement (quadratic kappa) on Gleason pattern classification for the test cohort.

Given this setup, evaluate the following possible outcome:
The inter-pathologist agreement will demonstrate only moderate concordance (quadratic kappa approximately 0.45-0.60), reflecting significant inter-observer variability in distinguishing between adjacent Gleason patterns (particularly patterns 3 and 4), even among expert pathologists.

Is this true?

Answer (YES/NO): NO